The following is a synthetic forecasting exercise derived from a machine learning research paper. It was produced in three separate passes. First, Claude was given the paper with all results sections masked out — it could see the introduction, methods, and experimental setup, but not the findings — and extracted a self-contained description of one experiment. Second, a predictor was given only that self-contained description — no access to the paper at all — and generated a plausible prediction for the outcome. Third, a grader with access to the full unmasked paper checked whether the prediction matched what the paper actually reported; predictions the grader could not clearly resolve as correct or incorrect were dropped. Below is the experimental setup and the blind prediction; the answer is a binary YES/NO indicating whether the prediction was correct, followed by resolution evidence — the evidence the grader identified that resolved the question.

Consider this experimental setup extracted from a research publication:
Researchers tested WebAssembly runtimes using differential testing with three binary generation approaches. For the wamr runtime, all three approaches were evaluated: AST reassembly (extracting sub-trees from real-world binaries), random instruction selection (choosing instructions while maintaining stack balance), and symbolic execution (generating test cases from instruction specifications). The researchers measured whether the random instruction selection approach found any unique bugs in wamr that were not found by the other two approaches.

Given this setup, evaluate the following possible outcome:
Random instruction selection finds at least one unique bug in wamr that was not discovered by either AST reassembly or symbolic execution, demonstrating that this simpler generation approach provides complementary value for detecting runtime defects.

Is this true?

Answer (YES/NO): YES